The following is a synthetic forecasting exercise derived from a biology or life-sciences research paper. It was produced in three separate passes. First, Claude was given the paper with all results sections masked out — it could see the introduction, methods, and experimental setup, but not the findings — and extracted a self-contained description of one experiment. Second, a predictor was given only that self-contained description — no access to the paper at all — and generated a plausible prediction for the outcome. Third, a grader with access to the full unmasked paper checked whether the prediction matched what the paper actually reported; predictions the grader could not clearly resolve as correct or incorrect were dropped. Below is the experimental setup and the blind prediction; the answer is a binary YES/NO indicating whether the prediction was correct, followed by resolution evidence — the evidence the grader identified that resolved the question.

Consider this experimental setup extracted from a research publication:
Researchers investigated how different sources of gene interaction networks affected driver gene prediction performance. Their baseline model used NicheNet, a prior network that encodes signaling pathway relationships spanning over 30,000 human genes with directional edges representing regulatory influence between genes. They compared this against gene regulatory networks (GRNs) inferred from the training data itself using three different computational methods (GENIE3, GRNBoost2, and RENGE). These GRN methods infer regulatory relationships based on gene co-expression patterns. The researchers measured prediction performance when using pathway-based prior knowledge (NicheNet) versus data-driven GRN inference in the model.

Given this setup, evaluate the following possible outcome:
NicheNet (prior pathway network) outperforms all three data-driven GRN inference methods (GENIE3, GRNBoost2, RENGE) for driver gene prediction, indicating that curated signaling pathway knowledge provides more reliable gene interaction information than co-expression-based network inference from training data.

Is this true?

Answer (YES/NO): YES